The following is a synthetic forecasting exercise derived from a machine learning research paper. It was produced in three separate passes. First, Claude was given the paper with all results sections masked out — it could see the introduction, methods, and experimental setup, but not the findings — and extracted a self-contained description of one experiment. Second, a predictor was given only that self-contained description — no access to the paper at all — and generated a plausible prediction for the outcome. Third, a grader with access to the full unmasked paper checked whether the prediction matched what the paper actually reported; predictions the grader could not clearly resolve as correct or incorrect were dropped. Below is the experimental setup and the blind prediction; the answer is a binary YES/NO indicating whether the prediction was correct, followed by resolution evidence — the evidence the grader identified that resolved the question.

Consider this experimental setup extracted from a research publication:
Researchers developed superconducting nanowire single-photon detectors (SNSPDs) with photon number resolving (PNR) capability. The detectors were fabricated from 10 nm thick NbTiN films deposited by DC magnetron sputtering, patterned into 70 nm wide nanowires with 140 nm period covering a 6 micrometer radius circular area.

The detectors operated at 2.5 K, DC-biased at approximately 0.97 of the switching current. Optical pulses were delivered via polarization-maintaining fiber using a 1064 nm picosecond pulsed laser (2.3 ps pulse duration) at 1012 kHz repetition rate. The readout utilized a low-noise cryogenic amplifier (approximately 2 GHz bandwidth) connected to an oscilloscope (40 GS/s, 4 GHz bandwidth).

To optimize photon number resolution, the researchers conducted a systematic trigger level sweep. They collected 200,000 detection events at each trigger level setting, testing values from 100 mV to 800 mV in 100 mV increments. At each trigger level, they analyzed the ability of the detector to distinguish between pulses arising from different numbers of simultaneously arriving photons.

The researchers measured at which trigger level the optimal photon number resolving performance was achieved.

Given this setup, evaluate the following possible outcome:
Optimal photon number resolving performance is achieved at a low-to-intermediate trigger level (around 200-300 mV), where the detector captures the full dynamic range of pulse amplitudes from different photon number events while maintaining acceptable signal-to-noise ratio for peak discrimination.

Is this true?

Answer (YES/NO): NO